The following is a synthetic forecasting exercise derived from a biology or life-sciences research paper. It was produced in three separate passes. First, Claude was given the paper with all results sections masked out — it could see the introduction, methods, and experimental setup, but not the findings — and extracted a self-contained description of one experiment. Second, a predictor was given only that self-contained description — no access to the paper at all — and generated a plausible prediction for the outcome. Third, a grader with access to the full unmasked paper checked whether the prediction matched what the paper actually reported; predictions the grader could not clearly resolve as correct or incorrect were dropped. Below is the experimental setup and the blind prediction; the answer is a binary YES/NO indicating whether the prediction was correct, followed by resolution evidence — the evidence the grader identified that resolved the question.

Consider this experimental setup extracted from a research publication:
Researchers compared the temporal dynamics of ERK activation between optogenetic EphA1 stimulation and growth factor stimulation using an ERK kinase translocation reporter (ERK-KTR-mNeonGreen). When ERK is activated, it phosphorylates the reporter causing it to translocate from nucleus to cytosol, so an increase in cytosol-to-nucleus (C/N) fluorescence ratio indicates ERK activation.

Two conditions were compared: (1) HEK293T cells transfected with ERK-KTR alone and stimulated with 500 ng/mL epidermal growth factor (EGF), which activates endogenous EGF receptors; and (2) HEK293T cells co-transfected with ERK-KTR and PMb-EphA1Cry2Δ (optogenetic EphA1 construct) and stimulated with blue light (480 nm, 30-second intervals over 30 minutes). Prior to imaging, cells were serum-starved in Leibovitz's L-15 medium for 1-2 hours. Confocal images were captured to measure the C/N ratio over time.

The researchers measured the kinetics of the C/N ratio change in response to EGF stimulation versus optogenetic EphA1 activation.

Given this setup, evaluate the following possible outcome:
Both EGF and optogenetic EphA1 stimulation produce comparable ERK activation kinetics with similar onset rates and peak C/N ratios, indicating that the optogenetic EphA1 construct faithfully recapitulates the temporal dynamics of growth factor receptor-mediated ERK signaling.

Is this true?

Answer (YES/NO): NO